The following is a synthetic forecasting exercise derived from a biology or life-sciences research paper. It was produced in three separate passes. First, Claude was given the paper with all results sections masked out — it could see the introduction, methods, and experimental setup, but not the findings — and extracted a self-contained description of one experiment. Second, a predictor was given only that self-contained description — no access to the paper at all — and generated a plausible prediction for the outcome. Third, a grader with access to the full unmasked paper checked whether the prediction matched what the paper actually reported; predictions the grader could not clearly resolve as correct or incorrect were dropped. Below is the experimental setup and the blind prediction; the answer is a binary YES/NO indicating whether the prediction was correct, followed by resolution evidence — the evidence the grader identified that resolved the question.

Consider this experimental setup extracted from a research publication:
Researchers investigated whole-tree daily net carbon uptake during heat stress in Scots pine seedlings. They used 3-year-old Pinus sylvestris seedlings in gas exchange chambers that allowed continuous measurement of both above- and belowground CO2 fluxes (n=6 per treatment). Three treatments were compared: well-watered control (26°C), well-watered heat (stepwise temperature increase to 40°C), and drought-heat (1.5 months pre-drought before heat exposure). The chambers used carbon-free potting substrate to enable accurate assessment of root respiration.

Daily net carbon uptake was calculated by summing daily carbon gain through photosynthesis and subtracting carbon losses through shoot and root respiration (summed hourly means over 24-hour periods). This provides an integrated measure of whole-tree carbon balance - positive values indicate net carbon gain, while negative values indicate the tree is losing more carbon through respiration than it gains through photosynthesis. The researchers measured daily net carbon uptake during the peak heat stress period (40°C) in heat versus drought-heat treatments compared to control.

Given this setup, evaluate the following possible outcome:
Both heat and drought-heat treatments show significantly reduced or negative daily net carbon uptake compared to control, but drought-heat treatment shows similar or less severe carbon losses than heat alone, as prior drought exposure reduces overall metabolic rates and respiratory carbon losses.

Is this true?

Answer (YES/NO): NO